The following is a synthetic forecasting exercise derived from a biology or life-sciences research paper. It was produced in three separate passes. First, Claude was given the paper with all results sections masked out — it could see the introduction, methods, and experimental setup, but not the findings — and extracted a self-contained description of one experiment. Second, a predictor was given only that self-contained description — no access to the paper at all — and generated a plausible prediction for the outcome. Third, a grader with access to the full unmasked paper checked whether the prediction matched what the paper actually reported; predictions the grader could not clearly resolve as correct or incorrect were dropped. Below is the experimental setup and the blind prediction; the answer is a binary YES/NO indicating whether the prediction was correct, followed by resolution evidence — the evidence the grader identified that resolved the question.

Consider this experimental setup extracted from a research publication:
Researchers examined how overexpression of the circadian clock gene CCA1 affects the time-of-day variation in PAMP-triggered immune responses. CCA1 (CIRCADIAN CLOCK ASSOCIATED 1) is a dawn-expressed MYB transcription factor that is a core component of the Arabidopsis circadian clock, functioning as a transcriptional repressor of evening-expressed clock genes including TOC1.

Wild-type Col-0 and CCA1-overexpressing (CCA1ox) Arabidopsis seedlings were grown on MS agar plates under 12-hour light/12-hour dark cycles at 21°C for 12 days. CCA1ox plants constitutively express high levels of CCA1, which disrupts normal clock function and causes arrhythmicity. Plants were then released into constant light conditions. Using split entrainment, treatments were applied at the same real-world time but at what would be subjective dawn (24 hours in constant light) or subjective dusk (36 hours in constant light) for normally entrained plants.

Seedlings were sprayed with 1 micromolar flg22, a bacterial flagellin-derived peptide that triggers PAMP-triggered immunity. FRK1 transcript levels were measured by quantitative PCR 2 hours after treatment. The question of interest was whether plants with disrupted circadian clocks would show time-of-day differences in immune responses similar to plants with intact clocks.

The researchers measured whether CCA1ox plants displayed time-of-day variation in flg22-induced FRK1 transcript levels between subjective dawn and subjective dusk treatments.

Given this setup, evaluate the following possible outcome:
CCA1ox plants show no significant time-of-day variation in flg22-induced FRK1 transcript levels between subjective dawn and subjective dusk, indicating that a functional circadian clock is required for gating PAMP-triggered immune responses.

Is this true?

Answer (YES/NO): NO